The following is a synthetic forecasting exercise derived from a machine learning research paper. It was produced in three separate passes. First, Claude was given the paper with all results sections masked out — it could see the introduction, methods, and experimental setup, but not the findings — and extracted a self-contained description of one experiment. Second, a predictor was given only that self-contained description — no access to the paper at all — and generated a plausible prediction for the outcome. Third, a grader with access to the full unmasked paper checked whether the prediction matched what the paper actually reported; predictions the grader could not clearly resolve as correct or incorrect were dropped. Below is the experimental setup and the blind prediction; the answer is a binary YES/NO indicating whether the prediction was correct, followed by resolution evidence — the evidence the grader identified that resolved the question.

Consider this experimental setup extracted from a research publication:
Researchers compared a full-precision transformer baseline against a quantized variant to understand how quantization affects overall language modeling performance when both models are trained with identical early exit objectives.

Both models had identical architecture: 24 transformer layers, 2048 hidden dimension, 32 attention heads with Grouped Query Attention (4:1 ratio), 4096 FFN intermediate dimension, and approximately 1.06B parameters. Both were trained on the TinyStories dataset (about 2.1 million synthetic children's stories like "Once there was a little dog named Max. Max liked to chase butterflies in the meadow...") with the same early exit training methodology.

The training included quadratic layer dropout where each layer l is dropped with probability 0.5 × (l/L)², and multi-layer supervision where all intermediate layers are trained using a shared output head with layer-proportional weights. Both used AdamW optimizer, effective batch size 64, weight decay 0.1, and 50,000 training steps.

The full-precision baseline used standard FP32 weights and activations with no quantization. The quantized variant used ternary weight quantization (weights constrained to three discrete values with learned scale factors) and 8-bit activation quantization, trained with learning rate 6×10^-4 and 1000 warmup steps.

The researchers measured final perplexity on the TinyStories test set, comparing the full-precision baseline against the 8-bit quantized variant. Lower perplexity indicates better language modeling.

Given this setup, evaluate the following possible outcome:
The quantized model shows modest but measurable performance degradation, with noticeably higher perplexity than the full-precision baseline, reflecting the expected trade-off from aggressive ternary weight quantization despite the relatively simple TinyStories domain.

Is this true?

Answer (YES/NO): NO